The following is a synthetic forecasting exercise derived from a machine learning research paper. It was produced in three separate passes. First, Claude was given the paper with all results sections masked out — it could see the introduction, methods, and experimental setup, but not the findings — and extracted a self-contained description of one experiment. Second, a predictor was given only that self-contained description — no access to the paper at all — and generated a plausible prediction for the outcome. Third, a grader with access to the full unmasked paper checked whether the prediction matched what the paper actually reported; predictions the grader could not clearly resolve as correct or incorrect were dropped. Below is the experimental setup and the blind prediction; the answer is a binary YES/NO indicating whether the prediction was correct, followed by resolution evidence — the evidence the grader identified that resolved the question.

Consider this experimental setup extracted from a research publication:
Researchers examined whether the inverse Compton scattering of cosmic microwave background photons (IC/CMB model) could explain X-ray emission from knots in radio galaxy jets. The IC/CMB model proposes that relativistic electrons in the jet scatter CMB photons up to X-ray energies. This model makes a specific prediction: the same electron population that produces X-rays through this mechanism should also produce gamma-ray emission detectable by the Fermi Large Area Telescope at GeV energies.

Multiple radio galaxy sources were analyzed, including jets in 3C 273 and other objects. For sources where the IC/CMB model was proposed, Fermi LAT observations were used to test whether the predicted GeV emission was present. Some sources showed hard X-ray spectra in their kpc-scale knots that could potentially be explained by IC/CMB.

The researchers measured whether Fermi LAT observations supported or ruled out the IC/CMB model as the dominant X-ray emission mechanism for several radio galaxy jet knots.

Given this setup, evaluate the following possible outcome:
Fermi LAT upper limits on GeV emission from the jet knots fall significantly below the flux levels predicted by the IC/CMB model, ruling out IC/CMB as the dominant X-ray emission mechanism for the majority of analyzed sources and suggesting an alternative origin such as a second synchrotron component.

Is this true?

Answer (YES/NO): NO